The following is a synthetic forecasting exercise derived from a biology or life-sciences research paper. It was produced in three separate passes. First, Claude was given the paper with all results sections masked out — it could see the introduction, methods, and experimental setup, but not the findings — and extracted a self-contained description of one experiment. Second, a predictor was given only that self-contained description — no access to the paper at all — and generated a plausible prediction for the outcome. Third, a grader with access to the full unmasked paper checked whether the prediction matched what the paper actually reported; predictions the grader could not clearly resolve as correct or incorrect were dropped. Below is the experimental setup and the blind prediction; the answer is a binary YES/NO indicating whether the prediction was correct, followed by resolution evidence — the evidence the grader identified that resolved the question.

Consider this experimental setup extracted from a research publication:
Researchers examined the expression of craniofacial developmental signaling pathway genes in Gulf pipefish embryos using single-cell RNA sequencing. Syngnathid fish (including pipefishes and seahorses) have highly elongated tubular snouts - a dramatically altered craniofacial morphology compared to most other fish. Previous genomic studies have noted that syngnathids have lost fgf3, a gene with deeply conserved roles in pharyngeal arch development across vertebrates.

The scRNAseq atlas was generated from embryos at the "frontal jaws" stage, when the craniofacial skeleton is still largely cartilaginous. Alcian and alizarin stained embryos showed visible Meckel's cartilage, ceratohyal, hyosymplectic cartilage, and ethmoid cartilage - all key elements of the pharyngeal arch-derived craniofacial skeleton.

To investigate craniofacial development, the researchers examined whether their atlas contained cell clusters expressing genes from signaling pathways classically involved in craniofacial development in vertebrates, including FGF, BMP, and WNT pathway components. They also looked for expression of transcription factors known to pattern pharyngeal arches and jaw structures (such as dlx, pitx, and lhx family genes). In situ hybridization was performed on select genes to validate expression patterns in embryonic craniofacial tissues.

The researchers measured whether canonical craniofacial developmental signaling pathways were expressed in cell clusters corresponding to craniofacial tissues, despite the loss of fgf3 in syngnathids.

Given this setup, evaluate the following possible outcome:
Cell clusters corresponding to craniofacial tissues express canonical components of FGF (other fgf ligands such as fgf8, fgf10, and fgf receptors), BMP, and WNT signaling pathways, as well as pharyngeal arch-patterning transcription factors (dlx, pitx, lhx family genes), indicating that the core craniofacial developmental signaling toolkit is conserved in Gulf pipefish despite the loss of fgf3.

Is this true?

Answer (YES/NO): NO